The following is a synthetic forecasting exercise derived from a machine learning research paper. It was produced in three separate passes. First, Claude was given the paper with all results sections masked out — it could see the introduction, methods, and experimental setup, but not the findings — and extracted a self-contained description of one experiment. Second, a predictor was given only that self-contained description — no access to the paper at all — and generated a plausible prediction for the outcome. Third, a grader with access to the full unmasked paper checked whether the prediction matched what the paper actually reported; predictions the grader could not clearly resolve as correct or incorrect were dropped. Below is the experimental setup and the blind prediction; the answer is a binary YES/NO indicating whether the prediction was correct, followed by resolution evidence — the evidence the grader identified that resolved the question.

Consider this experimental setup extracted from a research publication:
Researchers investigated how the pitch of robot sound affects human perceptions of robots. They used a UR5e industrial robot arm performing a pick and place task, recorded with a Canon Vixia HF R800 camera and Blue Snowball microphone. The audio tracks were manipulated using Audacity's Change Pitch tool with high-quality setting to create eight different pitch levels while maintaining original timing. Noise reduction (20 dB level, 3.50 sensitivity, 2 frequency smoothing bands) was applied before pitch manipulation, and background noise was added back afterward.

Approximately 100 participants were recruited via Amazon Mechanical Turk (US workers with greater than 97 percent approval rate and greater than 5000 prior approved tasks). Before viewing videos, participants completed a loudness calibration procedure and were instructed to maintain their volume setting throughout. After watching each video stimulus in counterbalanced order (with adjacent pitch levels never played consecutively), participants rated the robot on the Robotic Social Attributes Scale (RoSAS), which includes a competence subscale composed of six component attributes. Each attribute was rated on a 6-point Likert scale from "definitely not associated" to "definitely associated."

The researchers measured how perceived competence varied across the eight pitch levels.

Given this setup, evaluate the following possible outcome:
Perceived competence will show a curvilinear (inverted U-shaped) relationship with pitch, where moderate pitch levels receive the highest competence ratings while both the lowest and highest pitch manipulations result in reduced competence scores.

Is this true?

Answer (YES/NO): NO